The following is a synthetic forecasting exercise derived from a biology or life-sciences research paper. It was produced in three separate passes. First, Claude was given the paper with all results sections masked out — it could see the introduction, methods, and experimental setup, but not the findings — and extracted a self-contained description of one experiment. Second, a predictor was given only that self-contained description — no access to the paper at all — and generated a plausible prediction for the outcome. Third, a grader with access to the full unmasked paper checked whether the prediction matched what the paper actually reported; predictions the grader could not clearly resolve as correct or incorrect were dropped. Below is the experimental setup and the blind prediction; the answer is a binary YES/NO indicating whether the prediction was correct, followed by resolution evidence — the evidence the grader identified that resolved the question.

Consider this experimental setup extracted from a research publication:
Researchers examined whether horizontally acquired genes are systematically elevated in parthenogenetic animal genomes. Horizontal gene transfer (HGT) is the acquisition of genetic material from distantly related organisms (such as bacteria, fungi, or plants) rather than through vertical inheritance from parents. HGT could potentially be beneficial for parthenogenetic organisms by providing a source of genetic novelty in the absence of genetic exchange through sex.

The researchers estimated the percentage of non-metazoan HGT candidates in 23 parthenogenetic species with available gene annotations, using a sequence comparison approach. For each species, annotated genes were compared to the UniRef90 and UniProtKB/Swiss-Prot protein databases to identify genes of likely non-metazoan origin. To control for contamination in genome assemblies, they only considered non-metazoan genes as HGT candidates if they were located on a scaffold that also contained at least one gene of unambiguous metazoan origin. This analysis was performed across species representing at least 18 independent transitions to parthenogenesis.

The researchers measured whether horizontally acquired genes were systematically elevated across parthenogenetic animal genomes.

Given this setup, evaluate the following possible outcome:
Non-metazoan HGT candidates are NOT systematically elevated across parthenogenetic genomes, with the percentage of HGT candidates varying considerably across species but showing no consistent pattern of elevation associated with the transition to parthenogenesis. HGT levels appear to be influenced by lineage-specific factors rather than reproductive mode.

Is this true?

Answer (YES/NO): YES